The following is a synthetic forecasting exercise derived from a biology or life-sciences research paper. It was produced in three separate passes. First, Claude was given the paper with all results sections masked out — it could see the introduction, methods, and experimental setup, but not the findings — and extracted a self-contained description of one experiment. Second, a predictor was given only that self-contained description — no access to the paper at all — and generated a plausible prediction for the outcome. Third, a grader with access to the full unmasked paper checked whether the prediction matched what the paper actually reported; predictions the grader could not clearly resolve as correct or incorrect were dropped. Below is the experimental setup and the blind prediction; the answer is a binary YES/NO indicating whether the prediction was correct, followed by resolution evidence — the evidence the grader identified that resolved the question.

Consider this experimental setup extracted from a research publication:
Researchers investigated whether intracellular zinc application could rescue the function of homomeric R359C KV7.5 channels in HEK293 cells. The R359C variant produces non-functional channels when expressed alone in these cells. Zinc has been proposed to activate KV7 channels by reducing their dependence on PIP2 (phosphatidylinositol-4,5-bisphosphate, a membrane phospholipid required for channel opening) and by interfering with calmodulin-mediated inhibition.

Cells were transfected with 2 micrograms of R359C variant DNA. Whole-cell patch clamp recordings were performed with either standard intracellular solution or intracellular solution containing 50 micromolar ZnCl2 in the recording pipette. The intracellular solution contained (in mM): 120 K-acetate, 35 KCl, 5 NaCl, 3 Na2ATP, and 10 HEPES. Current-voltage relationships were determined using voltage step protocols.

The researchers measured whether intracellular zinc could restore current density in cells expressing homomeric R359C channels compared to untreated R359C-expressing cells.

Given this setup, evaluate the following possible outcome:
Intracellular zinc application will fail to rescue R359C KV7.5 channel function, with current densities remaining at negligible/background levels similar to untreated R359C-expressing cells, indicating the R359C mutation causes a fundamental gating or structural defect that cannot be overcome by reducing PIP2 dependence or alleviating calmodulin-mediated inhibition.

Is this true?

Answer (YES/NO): YES